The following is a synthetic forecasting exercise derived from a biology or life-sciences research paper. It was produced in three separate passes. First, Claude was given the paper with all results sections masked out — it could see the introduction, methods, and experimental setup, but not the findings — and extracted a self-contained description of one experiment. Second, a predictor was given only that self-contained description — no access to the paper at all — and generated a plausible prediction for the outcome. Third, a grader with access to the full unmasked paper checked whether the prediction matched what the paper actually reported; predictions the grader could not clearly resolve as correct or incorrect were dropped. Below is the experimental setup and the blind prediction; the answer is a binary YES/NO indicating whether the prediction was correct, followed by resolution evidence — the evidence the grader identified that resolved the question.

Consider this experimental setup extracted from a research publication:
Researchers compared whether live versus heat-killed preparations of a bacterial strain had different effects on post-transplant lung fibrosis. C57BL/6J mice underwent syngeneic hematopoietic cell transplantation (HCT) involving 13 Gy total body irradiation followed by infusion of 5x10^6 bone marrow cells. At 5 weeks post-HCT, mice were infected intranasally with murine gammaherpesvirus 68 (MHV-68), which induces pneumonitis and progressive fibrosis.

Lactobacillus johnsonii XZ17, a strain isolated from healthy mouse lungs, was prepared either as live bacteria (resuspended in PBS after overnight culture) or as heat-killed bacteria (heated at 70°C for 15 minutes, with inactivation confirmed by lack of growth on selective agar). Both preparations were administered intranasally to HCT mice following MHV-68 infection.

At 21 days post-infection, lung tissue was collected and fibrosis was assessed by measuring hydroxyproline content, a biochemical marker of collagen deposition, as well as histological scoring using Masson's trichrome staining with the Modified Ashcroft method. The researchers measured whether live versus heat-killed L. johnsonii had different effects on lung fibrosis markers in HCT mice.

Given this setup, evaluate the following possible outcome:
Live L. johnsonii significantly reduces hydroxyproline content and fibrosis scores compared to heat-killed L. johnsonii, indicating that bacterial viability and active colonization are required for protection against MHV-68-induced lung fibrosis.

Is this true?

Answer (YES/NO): NO